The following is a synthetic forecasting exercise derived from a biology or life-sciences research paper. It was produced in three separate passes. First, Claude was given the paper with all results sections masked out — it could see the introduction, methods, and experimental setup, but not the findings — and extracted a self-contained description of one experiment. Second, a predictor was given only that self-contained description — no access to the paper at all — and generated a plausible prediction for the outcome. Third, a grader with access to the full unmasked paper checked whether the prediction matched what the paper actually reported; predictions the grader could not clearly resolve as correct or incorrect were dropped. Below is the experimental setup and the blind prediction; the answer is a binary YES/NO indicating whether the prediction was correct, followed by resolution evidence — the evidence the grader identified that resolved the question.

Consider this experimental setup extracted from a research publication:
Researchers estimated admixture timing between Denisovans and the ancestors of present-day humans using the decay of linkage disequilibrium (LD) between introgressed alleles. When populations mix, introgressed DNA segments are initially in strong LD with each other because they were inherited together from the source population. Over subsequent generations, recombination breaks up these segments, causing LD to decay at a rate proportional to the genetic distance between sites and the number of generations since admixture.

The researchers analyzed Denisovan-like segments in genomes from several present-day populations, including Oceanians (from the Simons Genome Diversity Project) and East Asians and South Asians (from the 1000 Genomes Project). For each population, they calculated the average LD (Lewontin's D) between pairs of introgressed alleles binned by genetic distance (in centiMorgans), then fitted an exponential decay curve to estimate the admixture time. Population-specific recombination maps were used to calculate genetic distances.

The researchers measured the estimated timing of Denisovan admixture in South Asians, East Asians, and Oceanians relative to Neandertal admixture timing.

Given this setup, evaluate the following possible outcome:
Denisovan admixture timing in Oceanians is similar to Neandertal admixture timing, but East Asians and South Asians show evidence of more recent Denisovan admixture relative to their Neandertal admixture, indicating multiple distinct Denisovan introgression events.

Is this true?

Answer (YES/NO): NO